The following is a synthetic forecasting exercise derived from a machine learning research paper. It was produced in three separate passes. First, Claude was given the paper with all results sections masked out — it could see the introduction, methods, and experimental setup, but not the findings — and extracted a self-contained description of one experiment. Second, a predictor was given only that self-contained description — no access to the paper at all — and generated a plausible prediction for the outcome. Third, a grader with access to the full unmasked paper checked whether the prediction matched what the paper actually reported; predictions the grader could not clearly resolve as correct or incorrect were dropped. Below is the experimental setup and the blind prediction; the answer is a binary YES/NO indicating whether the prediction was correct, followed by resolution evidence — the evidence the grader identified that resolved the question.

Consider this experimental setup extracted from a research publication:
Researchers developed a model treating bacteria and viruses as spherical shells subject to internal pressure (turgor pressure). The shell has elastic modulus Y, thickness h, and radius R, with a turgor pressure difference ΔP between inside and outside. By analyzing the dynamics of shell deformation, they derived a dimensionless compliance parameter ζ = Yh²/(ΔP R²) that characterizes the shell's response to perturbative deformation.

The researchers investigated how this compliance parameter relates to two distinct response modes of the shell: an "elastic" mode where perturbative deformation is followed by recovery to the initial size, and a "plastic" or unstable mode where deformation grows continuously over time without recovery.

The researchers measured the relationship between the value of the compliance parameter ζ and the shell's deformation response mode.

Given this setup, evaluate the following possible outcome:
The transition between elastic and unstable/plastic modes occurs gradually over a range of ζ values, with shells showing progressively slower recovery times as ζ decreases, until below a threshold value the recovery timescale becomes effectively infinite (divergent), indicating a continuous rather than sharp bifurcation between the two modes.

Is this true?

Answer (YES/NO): NO